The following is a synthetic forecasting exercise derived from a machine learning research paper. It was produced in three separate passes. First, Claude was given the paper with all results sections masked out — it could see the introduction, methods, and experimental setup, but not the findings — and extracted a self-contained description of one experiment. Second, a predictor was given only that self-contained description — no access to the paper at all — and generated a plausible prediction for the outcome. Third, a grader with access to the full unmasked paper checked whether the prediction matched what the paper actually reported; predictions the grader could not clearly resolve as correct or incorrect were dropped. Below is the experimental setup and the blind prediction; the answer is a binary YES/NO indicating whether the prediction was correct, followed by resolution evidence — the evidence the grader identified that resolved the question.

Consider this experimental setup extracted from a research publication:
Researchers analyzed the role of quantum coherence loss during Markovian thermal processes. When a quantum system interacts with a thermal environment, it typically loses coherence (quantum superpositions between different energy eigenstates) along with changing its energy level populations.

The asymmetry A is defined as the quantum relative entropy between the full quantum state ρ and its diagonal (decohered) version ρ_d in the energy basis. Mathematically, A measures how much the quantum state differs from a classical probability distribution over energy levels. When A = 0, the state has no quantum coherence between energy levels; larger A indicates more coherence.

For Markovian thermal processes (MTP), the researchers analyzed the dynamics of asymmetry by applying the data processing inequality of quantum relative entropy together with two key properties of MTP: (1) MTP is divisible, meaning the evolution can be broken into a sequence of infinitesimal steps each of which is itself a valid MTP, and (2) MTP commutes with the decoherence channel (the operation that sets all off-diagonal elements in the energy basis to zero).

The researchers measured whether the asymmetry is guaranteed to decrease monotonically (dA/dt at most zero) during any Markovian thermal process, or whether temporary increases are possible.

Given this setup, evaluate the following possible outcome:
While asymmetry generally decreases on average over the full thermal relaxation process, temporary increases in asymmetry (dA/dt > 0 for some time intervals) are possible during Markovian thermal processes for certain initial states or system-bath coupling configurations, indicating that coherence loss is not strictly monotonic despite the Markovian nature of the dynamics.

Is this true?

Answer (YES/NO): NO